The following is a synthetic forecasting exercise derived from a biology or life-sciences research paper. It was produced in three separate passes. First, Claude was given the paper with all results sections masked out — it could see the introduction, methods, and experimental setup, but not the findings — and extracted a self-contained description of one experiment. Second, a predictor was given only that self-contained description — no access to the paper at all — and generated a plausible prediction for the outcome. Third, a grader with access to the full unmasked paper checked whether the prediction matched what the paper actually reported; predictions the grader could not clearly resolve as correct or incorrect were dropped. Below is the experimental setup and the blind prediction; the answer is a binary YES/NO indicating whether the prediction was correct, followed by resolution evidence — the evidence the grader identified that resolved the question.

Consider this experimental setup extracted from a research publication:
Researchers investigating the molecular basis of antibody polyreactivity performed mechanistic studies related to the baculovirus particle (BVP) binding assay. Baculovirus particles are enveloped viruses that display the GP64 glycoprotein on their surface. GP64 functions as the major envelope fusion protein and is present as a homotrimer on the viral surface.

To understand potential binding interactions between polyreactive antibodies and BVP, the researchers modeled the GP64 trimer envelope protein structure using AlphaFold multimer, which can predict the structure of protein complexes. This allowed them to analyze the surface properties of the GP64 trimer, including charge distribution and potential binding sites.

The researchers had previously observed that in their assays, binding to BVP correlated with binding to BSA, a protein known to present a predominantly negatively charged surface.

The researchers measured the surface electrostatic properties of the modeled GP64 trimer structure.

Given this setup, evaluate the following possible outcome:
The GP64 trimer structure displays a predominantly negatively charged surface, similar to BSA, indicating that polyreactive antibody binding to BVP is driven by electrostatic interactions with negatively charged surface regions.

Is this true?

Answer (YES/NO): NO